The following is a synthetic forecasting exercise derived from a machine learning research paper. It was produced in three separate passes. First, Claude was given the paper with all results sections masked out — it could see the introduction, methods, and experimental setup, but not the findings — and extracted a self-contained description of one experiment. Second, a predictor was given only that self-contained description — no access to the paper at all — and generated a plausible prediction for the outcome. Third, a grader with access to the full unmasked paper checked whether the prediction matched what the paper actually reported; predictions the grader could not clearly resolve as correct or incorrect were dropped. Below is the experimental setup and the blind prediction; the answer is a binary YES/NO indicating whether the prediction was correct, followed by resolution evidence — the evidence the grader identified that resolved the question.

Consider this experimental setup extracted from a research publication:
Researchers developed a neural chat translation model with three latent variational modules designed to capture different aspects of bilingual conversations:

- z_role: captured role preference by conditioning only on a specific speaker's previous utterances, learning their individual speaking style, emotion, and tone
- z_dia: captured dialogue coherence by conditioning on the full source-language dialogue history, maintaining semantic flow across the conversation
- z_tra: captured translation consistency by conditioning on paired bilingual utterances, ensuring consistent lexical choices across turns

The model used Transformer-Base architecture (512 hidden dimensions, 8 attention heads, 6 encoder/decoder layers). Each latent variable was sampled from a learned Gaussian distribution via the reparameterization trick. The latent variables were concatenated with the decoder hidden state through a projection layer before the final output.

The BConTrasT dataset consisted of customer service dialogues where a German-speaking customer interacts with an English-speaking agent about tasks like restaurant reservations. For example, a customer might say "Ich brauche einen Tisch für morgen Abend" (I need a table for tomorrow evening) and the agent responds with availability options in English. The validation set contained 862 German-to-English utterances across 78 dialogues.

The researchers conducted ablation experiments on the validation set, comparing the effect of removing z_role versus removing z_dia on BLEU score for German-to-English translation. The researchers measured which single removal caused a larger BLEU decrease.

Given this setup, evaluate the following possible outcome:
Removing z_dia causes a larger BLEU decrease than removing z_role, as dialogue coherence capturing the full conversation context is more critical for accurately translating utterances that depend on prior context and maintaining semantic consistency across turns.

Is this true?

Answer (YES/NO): NO